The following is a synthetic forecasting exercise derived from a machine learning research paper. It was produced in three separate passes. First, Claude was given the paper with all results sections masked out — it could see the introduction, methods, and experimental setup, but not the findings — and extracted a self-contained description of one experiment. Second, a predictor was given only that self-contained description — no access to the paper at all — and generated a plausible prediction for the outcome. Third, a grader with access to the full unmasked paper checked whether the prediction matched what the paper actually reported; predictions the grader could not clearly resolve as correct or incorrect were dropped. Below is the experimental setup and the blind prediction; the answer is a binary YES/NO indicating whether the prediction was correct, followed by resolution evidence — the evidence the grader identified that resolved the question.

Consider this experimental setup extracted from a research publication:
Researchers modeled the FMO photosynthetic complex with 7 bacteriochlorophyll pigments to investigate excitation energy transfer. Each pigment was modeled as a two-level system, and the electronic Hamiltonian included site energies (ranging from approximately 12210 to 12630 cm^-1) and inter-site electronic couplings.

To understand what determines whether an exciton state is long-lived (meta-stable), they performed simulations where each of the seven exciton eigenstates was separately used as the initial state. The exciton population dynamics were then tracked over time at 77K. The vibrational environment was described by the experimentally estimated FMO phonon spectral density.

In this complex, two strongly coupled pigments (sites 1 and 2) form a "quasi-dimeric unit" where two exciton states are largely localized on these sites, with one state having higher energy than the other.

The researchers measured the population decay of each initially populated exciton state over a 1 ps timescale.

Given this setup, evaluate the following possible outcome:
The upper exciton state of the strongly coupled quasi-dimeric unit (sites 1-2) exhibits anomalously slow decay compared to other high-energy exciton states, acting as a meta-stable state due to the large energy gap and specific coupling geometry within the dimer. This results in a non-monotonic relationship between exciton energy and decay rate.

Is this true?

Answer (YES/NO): NO